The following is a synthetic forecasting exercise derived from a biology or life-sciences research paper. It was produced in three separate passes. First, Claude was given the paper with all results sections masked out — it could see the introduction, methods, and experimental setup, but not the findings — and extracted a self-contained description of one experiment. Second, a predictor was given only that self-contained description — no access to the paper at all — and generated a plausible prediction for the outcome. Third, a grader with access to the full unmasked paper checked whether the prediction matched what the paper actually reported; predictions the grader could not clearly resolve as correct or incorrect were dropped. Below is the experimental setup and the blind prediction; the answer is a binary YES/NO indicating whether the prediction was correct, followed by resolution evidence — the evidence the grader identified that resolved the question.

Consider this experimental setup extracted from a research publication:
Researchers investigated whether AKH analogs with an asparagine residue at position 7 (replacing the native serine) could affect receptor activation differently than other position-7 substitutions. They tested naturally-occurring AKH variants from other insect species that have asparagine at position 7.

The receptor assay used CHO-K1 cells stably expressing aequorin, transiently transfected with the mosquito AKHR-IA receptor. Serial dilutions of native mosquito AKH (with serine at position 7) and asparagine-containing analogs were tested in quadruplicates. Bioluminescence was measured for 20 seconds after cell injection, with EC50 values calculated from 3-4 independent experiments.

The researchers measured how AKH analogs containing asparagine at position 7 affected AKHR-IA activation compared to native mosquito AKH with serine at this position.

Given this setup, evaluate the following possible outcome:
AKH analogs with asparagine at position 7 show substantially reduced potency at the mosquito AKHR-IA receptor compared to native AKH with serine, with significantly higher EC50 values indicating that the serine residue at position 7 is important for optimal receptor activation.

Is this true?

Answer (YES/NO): NO